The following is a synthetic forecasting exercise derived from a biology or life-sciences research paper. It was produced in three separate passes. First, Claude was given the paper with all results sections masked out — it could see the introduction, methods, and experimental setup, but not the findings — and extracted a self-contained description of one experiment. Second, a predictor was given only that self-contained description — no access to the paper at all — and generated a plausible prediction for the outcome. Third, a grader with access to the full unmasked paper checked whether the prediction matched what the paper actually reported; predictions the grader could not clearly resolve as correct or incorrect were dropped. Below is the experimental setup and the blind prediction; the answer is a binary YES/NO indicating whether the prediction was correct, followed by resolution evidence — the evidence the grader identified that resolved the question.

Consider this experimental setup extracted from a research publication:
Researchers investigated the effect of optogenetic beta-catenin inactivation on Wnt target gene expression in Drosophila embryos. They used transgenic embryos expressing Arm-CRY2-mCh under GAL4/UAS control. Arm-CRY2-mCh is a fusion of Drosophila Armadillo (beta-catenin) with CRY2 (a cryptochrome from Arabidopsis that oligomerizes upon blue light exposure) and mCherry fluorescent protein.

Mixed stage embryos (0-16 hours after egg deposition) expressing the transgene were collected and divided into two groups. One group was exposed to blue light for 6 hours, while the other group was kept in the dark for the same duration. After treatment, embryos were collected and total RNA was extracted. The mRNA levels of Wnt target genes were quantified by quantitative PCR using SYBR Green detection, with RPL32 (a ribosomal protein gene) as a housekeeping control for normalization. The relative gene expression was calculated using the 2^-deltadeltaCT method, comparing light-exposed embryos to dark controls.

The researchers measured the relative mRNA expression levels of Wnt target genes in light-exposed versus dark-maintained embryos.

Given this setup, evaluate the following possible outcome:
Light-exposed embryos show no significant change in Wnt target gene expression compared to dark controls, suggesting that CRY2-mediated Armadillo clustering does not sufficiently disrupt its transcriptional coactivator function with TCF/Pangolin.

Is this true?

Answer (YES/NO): NO